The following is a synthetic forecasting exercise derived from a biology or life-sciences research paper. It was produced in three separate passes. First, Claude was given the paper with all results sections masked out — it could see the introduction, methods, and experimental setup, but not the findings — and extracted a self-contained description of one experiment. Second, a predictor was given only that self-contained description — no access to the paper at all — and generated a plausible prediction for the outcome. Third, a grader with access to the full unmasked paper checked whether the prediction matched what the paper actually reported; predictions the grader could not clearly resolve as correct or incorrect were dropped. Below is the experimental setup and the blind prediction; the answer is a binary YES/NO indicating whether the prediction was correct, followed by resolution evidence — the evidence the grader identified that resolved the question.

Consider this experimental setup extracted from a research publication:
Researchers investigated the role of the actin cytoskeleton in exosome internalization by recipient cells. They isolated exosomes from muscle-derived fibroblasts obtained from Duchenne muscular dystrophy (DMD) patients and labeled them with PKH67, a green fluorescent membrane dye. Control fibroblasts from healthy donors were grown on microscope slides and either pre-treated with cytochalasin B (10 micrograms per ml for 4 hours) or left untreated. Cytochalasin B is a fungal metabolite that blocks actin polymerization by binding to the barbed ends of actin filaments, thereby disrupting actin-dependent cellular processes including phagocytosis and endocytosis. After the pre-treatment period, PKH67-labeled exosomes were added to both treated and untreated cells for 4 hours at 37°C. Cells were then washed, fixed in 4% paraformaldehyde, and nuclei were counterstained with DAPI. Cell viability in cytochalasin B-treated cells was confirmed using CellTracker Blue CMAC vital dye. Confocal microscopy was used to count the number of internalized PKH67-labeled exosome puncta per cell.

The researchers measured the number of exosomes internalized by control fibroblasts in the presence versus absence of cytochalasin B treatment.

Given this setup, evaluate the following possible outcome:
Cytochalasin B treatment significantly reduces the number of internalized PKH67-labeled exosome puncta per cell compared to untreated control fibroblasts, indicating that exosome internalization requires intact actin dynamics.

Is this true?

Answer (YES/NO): YES